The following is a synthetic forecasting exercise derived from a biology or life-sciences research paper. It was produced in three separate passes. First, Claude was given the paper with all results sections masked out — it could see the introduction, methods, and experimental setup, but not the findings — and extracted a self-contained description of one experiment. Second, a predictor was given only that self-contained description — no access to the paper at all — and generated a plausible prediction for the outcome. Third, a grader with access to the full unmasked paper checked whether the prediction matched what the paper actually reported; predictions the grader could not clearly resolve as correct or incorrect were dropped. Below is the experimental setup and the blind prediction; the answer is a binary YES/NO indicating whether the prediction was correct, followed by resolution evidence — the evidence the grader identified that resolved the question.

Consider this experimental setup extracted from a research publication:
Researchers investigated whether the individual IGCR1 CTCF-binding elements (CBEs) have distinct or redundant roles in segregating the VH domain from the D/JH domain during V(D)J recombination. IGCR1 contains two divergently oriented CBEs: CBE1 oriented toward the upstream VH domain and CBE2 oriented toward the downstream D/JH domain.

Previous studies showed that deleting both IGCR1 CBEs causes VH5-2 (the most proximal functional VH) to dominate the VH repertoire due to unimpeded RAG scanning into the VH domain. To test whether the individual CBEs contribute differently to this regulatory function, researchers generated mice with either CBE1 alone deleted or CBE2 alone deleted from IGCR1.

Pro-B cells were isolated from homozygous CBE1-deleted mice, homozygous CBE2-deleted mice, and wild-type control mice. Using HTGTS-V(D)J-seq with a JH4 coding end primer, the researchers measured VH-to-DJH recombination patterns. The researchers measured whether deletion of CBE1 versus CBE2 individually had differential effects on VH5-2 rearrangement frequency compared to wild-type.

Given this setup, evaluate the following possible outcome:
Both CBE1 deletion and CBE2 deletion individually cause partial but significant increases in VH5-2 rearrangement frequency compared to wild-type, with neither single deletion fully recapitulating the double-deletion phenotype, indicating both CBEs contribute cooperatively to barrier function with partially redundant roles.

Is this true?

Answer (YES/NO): NO